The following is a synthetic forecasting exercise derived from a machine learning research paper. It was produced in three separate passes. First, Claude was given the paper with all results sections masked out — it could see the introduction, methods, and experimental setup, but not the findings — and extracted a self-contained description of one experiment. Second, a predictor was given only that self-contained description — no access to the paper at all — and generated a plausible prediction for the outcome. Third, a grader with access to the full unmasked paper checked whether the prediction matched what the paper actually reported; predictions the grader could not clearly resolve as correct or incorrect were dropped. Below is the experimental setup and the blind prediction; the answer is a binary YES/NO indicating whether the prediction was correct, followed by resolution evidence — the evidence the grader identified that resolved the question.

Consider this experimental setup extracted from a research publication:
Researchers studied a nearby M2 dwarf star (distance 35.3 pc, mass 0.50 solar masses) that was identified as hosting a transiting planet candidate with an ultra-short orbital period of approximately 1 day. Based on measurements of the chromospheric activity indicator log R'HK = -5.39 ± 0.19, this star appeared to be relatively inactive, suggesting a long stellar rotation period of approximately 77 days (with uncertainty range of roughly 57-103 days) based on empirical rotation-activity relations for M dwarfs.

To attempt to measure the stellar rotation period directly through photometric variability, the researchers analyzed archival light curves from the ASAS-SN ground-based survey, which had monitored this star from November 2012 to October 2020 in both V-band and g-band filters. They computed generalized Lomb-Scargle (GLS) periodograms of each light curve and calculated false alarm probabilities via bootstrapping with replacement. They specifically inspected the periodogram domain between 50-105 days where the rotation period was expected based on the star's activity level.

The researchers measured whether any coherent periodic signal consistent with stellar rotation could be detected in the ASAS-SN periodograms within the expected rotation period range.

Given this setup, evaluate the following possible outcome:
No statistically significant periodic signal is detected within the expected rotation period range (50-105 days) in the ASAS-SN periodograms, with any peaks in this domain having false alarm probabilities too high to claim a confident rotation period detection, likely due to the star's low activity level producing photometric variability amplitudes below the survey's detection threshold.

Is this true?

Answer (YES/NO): YES